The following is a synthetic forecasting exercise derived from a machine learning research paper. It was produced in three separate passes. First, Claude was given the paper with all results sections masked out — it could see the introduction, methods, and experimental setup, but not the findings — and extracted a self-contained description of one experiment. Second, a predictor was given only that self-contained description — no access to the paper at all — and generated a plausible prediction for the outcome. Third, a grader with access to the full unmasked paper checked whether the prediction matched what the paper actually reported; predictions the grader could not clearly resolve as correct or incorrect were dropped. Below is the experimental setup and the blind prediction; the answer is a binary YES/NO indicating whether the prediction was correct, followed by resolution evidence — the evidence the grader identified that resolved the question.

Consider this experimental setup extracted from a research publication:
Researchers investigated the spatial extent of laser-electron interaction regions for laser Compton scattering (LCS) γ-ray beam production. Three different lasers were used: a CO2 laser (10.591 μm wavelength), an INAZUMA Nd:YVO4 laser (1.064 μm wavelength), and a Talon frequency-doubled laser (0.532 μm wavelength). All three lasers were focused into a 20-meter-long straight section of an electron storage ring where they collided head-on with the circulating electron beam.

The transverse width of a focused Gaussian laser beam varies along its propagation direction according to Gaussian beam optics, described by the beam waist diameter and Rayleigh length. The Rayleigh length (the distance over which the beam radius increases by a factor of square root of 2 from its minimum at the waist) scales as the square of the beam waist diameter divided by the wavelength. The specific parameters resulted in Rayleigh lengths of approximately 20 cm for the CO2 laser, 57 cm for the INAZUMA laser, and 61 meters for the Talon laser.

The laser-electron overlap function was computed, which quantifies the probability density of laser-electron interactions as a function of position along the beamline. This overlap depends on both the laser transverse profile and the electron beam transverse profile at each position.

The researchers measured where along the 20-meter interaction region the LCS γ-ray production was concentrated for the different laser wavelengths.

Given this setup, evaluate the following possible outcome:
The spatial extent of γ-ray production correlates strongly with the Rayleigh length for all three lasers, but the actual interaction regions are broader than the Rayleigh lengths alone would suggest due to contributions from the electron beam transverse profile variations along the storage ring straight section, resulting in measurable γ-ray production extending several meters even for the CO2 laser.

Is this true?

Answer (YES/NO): NO